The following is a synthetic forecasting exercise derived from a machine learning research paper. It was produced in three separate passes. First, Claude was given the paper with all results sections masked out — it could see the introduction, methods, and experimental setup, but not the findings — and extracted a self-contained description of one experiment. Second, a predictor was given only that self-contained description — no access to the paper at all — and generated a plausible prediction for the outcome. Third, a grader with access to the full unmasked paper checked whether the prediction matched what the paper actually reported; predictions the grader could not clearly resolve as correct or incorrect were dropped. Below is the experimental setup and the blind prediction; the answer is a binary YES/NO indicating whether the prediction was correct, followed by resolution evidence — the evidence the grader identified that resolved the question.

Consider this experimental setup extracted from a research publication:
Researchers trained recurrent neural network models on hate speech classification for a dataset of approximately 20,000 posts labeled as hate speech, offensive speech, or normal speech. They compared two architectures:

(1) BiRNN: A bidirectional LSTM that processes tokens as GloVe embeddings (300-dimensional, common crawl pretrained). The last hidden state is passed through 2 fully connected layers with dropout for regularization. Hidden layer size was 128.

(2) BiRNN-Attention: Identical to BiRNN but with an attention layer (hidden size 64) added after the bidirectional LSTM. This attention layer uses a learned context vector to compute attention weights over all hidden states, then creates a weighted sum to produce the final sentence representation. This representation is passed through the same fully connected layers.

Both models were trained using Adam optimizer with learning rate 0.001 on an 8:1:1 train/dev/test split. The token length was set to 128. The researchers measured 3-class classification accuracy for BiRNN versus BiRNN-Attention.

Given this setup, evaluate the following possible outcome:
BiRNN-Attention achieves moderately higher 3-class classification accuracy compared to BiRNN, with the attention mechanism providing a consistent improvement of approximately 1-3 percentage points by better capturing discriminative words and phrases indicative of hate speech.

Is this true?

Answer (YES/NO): YES